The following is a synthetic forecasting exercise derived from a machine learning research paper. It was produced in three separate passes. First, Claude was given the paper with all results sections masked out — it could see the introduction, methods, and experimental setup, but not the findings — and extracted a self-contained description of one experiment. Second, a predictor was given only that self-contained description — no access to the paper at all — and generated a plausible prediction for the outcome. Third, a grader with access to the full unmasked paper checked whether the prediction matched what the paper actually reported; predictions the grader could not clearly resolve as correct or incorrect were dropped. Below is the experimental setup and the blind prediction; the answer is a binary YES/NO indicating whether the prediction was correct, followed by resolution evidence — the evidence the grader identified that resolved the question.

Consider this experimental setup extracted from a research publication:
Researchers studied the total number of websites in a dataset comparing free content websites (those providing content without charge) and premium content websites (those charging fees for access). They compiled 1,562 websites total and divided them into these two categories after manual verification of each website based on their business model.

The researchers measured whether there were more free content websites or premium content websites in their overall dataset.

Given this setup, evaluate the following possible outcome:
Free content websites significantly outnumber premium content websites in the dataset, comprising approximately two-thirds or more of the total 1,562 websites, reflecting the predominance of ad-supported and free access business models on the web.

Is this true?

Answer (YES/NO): NO